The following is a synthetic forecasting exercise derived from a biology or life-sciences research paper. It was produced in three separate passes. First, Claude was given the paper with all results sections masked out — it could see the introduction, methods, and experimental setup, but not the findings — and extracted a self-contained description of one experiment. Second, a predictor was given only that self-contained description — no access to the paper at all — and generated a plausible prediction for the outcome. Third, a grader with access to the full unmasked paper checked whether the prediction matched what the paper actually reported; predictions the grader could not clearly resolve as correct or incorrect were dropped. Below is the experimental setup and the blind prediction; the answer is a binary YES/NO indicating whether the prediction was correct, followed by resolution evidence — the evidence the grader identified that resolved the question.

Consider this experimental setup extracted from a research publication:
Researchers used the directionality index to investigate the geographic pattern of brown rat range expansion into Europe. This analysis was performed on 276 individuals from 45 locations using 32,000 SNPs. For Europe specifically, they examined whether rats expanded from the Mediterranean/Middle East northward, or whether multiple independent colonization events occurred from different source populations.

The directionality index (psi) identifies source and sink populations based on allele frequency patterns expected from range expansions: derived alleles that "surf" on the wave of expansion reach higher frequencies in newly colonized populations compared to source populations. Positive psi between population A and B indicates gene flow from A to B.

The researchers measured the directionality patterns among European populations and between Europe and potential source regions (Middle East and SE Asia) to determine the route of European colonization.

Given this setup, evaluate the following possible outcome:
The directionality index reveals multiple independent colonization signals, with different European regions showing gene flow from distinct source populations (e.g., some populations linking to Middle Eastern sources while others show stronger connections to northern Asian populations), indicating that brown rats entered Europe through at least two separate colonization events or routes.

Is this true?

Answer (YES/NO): NO